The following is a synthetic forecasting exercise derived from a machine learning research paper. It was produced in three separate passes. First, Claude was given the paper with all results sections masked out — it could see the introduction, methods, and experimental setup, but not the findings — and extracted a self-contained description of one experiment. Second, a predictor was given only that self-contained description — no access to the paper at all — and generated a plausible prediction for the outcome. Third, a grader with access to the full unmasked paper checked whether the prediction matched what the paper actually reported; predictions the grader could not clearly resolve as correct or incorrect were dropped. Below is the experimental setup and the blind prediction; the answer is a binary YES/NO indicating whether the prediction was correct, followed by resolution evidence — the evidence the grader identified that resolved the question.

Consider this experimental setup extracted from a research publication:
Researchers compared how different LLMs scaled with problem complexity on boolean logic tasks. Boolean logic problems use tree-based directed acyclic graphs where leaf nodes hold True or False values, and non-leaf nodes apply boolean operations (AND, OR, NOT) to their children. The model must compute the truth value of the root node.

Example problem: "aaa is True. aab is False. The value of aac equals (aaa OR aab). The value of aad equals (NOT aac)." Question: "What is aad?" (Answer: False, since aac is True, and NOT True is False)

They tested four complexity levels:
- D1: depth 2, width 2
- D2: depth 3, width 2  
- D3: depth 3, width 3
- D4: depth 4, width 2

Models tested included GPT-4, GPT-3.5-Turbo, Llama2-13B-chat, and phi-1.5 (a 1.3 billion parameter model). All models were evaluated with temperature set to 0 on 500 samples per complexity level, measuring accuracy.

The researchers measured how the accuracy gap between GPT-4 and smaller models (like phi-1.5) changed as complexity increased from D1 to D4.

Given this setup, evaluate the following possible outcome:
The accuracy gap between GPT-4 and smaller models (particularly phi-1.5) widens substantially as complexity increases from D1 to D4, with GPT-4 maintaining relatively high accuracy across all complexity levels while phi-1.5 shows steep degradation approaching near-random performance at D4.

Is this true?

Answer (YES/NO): NO